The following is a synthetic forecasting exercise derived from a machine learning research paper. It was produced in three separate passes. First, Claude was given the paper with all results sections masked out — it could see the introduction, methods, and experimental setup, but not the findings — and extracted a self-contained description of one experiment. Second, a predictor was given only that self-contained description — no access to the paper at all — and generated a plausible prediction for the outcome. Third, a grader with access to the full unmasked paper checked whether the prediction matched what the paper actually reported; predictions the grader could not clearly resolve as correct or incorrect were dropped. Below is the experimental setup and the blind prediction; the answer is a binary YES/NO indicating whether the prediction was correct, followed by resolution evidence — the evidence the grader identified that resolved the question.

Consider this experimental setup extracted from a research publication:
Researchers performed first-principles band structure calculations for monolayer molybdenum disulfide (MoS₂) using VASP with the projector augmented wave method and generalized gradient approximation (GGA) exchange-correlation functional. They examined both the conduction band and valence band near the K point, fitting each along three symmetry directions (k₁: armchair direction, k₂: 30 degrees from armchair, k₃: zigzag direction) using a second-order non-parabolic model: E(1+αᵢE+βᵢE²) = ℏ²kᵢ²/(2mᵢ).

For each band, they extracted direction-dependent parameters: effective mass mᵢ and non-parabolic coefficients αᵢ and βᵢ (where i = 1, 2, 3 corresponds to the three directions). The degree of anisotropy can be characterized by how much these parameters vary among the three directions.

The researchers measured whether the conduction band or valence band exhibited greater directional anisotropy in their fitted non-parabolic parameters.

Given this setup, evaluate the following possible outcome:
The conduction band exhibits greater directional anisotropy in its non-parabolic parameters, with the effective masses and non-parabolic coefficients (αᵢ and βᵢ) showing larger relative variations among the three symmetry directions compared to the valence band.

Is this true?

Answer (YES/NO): NO